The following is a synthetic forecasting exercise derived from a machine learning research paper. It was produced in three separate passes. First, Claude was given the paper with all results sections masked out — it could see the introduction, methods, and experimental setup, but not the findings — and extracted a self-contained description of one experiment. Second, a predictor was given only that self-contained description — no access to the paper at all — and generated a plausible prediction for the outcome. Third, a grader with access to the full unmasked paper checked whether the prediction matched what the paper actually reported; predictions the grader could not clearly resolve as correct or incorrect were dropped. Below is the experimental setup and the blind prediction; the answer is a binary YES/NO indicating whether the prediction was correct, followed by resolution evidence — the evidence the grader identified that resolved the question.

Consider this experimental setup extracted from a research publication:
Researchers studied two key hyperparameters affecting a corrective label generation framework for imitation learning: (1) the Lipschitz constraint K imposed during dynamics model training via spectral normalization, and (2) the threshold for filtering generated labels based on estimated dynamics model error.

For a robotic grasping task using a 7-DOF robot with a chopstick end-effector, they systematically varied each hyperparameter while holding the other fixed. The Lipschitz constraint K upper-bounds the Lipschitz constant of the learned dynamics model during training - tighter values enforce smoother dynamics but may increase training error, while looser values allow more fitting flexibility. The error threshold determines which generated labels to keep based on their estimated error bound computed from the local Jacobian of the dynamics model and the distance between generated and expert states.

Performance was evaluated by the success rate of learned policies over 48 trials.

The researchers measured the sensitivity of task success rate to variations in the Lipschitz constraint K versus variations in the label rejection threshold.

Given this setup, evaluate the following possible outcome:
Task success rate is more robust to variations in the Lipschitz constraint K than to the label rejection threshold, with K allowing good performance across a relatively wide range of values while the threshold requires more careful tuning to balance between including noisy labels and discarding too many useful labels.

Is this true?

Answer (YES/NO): YES